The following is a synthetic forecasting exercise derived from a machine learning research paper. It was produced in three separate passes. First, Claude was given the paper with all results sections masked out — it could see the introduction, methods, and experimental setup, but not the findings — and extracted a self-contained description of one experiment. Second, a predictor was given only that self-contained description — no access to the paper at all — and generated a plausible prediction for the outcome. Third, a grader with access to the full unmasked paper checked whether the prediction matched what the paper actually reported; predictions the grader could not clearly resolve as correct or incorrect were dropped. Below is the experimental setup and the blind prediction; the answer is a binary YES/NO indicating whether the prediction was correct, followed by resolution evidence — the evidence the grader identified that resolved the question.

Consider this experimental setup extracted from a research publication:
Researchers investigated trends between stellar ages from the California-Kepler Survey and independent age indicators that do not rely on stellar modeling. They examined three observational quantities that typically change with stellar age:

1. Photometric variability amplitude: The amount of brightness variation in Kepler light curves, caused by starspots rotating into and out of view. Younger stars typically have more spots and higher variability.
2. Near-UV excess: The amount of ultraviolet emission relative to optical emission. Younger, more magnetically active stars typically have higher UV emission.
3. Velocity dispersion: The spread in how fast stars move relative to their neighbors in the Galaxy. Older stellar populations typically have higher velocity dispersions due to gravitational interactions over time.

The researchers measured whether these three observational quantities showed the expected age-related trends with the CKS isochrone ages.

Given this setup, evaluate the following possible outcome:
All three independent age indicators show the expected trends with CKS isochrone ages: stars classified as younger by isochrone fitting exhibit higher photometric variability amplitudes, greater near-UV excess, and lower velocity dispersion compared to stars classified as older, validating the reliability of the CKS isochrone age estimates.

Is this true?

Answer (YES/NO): YES